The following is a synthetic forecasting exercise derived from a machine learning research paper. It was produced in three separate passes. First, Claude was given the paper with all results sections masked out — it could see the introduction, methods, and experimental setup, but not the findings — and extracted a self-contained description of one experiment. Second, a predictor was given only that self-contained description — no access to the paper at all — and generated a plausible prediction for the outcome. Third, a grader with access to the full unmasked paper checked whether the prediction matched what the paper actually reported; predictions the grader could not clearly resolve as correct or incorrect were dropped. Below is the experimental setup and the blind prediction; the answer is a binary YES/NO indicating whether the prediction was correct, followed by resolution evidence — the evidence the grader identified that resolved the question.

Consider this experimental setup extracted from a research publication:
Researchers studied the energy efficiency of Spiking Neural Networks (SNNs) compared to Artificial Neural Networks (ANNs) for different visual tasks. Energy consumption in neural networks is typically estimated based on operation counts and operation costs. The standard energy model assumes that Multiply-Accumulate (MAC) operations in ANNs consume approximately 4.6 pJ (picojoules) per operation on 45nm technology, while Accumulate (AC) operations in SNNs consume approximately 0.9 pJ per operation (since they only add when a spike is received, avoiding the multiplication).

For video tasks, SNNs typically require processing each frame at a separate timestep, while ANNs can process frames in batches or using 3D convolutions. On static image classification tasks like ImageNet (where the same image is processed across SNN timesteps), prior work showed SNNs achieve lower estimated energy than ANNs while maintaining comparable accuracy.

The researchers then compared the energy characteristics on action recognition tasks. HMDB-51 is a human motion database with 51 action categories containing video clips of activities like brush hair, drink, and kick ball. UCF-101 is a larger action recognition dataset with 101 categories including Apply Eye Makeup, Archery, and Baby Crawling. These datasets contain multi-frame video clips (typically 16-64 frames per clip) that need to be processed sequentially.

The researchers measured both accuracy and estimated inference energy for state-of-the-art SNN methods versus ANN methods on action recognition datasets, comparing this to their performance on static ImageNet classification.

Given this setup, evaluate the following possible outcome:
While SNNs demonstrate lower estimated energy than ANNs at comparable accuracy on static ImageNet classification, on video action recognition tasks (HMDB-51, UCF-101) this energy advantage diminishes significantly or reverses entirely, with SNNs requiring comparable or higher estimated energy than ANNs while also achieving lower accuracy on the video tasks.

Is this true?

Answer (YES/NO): NO